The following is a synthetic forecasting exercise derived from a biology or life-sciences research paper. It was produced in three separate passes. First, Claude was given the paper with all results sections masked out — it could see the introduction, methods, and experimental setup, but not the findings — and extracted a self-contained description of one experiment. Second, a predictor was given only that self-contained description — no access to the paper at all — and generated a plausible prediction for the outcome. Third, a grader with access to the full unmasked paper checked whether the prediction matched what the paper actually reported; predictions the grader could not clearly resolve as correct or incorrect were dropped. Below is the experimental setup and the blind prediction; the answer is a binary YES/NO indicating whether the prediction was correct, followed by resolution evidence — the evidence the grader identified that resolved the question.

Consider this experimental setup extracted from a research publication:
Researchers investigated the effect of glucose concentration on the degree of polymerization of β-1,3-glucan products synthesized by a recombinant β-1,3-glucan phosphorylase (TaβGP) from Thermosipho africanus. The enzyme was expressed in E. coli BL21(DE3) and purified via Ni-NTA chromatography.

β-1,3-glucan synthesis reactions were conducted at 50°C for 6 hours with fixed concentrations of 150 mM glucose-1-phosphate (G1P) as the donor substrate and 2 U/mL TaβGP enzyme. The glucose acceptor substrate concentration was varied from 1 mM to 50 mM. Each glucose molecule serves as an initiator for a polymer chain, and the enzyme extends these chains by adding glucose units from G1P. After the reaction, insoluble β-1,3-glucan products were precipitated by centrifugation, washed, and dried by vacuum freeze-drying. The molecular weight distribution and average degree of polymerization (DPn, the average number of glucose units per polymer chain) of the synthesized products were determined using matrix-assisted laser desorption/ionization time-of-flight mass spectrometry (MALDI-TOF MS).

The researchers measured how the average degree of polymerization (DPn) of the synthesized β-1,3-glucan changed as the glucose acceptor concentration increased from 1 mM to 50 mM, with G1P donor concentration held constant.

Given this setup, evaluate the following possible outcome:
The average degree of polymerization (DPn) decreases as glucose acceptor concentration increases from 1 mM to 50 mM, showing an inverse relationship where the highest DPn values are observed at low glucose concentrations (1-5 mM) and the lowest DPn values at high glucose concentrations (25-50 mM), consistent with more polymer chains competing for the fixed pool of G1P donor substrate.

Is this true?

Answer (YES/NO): YES